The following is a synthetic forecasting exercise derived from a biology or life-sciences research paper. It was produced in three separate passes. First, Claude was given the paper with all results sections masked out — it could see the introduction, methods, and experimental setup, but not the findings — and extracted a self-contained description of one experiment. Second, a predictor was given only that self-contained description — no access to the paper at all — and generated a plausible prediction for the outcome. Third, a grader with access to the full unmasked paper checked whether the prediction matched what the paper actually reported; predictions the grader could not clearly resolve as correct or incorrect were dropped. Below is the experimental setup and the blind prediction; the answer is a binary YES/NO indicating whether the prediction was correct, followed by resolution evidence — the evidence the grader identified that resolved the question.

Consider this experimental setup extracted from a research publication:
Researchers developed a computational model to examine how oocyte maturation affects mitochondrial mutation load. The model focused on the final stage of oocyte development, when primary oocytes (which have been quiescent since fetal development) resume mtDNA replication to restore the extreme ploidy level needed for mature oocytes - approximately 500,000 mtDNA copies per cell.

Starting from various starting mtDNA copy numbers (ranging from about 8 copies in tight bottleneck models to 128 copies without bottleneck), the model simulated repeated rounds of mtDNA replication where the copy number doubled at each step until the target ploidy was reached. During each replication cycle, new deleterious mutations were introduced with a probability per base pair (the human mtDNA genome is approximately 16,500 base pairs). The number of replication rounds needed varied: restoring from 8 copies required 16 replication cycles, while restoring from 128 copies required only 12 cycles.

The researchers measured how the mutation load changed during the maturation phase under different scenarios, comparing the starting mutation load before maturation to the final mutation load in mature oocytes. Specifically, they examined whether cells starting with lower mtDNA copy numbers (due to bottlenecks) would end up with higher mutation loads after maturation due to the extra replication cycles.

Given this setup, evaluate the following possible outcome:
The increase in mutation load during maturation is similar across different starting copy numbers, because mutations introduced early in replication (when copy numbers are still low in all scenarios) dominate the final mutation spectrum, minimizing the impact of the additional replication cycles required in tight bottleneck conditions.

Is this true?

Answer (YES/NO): NO